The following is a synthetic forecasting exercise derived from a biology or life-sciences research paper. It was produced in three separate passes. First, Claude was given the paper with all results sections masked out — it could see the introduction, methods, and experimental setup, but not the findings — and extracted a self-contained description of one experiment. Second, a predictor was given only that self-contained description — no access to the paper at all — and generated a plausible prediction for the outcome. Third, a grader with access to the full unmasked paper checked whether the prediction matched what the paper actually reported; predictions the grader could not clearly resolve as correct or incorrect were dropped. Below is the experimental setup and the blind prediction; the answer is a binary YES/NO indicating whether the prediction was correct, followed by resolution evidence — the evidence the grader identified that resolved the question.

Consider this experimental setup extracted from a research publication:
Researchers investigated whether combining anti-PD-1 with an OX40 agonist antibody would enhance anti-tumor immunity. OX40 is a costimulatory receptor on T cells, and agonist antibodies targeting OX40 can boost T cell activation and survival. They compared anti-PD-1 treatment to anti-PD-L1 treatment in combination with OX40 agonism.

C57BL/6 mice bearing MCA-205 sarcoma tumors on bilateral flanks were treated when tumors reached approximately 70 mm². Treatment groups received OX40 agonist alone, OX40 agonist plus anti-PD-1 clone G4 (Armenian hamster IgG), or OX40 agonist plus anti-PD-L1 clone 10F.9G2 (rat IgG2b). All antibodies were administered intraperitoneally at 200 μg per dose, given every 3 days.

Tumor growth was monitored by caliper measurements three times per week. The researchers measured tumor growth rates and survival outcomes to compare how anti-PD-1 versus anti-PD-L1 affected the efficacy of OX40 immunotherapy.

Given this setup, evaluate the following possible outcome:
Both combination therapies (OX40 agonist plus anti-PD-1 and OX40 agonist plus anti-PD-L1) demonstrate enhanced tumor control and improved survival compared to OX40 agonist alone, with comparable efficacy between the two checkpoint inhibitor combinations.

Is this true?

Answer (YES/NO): NO